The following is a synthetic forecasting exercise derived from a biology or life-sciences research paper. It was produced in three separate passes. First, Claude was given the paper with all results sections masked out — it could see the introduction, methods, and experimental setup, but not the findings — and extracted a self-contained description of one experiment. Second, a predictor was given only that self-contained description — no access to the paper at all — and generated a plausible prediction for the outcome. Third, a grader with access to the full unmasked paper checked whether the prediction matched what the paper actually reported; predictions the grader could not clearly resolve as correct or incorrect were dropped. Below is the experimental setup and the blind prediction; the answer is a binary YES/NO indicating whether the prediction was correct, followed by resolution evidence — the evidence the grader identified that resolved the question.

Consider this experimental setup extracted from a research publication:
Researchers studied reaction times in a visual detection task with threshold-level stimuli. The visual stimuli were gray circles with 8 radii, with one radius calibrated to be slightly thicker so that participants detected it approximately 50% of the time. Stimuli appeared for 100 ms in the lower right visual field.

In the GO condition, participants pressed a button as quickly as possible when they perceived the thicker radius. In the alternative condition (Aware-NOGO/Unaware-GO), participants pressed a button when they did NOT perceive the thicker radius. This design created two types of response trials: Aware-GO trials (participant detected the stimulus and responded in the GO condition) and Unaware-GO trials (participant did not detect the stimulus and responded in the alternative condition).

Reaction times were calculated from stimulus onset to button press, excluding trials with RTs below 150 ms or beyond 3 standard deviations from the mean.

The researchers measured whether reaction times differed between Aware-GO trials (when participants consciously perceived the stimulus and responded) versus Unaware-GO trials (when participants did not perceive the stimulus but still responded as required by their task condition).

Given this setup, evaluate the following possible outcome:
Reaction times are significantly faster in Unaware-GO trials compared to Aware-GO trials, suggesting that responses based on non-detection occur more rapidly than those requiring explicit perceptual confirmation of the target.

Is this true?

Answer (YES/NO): NO